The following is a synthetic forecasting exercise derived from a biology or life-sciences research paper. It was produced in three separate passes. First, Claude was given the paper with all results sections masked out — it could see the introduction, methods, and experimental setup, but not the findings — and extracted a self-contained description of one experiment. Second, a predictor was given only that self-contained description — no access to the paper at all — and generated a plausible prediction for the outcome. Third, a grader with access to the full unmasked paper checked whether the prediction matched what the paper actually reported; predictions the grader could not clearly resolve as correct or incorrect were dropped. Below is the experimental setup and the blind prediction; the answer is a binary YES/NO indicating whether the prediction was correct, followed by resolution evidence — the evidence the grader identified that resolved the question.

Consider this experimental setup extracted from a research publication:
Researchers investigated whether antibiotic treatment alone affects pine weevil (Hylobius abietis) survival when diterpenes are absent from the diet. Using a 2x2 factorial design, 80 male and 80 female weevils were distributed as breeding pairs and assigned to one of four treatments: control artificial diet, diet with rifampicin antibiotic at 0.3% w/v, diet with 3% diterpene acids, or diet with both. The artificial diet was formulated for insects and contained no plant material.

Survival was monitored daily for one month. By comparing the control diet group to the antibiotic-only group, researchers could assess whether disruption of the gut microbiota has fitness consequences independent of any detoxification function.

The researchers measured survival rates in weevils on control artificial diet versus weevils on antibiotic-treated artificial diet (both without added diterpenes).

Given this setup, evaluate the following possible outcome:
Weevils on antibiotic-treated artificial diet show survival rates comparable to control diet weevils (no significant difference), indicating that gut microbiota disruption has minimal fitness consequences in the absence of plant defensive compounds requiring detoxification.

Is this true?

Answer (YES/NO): YES